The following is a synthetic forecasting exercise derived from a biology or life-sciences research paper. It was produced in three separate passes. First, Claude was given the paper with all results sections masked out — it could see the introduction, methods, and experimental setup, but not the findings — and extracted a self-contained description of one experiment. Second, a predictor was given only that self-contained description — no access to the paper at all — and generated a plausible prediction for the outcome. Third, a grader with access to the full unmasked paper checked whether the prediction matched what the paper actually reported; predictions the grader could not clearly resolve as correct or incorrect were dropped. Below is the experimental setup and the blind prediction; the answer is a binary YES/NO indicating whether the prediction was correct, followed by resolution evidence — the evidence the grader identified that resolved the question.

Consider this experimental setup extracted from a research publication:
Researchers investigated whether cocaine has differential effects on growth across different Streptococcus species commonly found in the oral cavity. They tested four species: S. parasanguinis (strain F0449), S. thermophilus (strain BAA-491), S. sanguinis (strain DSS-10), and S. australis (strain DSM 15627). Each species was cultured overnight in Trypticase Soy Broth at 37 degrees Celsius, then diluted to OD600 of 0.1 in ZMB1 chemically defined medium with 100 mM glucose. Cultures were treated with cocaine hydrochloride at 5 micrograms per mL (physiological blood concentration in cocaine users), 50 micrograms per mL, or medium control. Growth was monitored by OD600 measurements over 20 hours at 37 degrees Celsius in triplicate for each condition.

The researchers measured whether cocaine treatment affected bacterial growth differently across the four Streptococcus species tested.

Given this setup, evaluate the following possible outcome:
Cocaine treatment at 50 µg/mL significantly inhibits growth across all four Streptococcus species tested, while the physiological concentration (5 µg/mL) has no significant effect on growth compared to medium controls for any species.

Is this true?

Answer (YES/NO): NO